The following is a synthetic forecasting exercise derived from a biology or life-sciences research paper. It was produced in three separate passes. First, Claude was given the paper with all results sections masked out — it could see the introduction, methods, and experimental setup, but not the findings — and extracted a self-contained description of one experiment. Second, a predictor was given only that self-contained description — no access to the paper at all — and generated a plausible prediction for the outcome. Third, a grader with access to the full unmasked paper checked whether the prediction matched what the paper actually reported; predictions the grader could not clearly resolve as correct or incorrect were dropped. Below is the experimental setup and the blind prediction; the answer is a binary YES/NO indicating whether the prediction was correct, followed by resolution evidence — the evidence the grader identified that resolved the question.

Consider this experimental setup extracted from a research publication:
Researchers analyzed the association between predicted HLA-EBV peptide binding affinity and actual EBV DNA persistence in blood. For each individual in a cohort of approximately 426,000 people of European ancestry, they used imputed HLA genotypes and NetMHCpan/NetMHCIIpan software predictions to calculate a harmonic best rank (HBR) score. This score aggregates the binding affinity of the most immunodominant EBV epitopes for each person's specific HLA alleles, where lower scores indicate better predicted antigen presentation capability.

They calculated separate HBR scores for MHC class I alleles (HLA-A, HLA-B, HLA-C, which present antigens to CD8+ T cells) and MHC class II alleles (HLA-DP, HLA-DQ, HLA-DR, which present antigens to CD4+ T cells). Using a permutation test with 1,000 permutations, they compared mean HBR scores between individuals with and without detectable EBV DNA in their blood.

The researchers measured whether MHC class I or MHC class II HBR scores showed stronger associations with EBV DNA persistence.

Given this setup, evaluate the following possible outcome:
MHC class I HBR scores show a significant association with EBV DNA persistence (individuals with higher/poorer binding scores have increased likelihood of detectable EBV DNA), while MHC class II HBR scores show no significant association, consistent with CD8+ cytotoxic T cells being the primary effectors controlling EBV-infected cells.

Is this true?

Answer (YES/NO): NO